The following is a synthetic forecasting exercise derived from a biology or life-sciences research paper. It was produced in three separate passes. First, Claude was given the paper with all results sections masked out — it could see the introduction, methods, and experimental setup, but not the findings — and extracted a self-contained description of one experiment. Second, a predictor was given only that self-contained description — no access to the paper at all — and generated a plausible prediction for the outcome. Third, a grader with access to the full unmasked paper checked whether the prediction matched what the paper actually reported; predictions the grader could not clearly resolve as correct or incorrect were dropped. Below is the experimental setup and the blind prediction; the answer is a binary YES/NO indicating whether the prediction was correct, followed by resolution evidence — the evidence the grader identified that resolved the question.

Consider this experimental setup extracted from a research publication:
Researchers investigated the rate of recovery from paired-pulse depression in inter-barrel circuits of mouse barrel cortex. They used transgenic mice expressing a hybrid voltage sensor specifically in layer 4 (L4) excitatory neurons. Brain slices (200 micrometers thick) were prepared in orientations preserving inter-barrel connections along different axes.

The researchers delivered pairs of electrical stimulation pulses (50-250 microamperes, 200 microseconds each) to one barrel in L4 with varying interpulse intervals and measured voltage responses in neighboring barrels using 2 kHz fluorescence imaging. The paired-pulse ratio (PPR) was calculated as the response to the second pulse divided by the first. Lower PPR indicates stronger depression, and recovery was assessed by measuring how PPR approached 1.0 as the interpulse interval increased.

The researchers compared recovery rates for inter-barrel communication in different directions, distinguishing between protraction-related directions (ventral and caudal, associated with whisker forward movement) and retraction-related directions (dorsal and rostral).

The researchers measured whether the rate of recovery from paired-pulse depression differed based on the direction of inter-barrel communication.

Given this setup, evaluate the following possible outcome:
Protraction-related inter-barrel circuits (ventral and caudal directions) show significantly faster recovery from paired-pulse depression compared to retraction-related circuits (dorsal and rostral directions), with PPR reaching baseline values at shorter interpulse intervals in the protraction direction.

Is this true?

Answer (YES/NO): NO